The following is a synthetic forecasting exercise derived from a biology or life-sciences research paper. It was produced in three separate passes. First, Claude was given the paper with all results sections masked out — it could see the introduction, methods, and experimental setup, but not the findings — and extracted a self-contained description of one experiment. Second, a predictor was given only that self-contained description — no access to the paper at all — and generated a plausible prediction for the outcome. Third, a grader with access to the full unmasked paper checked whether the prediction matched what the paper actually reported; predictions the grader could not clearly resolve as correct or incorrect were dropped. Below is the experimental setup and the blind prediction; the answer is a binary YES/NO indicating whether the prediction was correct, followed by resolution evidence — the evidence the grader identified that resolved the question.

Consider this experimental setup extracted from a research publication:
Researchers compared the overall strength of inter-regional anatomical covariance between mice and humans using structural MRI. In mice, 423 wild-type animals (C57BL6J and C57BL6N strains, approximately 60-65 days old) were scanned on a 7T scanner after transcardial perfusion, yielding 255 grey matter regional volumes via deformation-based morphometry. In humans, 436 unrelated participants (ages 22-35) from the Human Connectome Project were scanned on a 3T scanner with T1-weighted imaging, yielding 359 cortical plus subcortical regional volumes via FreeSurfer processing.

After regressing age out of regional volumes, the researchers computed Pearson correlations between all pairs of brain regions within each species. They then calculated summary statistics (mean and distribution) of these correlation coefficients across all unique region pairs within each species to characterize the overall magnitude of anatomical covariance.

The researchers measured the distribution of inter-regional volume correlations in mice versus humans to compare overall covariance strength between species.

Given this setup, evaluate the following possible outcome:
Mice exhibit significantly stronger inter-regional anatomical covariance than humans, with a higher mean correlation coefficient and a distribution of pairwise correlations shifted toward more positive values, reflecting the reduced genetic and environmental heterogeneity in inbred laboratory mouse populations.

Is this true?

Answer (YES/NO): YES